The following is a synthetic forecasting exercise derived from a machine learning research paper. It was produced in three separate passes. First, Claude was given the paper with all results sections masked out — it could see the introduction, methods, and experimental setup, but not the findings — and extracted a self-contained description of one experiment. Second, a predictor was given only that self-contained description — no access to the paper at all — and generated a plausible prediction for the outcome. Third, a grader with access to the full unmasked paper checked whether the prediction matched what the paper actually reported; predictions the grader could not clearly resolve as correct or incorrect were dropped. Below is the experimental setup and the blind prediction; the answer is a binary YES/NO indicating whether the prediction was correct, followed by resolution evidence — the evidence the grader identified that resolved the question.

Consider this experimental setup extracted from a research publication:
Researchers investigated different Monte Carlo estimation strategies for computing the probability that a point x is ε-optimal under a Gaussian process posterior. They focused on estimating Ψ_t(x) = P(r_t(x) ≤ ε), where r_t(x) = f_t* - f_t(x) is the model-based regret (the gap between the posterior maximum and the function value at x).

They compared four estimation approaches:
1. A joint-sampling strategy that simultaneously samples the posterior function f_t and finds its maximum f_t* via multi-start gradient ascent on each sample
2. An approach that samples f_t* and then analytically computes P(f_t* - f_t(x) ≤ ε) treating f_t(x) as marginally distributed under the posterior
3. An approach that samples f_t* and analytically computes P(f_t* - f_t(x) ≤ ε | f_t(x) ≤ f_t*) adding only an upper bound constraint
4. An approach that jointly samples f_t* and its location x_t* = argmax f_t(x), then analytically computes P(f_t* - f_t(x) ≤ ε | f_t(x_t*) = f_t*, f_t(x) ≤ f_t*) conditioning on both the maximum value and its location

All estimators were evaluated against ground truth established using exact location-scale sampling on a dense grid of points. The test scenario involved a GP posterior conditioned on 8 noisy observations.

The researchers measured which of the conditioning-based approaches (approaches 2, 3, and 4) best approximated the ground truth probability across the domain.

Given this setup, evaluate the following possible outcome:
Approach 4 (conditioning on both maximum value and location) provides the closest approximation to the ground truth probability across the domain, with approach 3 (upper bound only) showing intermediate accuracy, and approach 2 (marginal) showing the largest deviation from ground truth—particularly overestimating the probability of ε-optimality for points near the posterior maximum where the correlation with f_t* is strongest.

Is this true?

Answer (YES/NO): NO